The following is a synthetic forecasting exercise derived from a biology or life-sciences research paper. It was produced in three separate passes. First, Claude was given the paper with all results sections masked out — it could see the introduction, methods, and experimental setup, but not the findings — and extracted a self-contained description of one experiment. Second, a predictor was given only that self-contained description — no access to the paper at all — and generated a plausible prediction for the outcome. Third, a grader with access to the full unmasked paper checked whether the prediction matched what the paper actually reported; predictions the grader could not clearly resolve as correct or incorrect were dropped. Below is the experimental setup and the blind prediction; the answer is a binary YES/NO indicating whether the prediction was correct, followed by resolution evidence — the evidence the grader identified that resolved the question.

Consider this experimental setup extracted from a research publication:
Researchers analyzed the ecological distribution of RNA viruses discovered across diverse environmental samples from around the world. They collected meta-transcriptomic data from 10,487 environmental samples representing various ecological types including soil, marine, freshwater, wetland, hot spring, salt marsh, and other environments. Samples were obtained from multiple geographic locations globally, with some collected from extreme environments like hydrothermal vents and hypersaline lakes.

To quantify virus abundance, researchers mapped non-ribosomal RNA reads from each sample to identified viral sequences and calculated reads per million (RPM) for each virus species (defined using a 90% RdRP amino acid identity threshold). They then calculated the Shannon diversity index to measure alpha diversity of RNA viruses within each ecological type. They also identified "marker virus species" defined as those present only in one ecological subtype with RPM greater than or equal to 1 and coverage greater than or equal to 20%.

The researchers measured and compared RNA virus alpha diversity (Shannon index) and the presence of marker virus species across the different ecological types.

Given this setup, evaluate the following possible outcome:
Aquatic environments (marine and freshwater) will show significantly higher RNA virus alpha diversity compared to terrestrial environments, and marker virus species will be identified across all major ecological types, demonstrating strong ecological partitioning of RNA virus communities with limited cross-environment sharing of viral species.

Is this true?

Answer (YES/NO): NO